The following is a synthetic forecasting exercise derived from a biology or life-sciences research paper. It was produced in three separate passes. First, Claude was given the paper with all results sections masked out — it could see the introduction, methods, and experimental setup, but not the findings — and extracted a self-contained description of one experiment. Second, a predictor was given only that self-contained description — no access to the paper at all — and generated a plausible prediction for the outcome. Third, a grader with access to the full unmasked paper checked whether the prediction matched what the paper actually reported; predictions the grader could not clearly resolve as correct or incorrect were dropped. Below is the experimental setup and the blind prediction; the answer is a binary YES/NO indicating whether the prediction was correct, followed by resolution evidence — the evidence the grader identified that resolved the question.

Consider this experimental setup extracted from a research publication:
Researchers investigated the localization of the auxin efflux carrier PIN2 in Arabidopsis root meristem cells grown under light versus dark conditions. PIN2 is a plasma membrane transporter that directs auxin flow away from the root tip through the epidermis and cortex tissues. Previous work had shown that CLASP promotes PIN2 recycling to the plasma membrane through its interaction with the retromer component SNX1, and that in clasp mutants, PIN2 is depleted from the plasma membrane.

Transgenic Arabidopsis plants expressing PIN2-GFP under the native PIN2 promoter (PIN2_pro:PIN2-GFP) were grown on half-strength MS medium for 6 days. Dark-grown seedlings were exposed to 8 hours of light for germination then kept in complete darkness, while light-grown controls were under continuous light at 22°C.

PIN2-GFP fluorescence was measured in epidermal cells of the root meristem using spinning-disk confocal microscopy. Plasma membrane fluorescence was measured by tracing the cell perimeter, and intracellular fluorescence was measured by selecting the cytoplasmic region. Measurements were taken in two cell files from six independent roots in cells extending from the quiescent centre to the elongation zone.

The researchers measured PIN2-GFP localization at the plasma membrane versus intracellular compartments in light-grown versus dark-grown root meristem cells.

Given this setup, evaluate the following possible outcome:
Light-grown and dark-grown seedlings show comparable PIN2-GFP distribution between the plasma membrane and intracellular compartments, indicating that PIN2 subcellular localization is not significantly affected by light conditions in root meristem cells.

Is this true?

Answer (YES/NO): NO